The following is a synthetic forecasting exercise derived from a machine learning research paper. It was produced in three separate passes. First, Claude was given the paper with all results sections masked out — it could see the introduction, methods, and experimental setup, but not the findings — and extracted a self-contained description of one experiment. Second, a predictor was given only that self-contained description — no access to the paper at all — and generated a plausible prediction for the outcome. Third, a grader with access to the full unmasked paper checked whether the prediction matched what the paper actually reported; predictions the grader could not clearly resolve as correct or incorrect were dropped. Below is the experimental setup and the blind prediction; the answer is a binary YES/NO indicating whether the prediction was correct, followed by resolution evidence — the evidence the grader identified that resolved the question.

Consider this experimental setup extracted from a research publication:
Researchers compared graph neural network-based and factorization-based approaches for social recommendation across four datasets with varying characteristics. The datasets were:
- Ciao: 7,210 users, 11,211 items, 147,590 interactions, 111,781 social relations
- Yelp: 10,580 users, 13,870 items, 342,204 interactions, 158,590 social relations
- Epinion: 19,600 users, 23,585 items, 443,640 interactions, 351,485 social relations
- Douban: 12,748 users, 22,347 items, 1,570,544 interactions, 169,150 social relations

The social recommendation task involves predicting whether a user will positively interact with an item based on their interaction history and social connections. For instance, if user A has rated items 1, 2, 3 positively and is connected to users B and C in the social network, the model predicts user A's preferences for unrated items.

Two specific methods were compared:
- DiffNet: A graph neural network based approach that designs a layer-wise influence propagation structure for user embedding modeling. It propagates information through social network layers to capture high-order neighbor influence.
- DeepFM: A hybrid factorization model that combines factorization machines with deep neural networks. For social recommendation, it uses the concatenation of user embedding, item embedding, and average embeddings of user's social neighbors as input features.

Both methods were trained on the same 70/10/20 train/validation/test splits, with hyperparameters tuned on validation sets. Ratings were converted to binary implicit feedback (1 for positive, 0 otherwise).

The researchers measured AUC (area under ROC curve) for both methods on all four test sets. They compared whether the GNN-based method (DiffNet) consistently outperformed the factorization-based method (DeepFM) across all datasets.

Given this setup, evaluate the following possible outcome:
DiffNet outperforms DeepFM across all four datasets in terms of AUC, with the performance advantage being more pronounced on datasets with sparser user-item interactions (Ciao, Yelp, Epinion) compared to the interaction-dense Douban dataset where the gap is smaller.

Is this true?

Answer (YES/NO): NO